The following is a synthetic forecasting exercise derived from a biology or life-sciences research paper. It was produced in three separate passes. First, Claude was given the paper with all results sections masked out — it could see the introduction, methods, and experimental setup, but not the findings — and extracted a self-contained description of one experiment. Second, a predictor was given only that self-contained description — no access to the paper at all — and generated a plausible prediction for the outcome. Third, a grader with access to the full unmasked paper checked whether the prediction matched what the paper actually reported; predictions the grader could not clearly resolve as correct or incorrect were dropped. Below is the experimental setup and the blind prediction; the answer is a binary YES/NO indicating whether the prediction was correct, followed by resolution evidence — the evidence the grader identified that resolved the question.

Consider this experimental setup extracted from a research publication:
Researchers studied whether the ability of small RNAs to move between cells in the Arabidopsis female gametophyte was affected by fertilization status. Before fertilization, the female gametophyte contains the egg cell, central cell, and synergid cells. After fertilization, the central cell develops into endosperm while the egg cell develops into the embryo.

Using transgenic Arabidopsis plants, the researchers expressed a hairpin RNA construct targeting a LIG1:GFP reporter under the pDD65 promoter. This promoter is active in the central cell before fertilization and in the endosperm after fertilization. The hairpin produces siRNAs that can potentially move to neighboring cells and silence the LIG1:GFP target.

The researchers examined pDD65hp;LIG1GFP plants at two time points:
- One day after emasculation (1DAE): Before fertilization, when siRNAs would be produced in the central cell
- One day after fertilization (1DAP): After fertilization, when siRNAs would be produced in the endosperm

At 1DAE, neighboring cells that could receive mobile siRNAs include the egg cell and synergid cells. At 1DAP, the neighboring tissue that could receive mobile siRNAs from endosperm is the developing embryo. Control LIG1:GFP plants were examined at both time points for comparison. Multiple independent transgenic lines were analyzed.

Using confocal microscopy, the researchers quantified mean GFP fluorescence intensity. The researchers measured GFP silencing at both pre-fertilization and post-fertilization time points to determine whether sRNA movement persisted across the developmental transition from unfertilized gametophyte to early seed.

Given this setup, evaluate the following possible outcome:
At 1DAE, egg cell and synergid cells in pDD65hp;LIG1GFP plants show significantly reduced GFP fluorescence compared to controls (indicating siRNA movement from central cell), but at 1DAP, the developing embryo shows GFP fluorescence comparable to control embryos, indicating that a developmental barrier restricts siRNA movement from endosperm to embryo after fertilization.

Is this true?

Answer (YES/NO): NO